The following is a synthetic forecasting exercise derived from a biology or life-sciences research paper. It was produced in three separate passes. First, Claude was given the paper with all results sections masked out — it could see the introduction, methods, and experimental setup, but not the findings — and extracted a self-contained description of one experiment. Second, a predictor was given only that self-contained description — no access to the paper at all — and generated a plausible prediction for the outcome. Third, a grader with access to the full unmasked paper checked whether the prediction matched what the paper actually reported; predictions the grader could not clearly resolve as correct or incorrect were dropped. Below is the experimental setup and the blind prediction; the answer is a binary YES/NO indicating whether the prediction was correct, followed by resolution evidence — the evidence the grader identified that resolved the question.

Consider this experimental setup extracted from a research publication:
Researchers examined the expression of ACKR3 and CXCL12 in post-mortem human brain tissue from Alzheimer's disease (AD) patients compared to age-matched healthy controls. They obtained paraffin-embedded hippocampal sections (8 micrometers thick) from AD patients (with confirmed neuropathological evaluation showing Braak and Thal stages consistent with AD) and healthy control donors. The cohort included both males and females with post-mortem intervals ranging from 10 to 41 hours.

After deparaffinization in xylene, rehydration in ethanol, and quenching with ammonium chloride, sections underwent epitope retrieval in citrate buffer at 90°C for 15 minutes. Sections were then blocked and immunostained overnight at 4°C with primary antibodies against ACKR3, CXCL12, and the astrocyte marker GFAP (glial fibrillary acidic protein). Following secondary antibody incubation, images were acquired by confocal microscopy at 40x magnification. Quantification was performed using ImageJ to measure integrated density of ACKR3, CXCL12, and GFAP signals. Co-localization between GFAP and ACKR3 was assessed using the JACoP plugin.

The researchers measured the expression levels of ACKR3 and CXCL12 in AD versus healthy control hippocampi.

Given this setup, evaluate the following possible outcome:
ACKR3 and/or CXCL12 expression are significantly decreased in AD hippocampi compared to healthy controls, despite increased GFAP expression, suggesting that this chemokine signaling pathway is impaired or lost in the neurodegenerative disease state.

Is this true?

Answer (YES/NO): NO